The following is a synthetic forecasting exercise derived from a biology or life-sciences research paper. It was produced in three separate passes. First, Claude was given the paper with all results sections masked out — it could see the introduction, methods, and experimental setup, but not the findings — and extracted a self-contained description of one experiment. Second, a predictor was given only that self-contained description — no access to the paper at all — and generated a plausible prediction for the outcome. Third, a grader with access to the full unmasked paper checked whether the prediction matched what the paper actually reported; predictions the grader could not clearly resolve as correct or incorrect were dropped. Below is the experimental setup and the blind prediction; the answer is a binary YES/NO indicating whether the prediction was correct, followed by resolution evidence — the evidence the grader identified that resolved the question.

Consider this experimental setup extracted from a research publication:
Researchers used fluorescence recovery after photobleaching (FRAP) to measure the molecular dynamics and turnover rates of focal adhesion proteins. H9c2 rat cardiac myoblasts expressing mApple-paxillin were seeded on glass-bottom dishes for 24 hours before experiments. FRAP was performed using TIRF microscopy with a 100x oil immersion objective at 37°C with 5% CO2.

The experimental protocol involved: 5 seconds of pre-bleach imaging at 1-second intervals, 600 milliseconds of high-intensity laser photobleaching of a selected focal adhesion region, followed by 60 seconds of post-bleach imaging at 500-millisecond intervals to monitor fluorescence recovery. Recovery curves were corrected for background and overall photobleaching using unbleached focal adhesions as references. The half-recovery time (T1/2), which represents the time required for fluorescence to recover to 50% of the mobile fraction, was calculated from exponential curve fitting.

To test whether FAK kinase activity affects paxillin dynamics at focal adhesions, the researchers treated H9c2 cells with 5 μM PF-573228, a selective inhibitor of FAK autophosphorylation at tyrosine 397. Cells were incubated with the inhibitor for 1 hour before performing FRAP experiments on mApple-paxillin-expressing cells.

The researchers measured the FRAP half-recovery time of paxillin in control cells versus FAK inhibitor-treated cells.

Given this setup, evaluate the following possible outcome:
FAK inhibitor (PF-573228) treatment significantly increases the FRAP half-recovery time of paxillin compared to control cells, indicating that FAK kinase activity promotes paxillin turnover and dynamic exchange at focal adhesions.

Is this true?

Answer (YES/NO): NO